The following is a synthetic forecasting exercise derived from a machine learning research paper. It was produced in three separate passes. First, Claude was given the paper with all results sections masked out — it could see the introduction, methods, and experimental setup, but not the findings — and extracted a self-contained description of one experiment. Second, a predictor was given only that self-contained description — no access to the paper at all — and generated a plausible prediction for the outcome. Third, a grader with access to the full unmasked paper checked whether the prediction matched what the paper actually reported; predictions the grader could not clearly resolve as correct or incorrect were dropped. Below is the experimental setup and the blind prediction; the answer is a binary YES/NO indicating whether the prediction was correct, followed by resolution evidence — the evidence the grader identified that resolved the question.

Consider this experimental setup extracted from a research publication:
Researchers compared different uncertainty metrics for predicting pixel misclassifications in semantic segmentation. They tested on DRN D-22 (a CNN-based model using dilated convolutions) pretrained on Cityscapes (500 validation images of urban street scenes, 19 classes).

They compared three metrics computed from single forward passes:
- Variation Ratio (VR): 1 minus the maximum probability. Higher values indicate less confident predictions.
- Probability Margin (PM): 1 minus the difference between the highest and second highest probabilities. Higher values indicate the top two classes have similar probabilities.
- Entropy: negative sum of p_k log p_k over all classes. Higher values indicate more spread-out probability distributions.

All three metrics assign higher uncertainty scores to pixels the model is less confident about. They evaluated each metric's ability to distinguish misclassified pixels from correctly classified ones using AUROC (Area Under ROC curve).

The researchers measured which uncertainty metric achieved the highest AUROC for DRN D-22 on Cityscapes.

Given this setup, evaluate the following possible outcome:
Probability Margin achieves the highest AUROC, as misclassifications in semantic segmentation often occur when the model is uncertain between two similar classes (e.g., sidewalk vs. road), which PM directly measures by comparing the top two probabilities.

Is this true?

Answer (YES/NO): NO